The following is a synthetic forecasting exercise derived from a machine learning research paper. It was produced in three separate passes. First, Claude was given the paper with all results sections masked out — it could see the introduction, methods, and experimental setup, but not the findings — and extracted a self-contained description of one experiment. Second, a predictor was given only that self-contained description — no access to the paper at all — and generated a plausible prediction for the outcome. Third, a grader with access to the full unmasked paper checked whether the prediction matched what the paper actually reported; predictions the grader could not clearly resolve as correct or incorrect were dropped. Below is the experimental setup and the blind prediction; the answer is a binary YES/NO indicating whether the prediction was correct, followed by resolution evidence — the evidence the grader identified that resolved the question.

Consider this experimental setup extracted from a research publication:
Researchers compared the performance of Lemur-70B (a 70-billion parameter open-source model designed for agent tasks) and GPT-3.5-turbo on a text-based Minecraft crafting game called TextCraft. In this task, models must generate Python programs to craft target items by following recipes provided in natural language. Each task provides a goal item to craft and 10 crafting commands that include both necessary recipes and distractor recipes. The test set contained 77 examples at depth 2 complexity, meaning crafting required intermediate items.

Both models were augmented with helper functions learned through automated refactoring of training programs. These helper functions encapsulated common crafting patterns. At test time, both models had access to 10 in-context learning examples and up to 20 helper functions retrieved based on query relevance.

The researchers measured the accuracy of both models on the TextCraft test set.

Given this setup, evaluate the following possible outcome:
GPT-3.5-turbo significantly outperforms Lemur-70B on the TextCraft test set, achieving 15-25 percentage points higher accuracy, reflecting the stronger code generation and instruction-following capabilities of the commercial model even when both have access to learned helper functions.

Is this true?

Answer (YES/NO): NO